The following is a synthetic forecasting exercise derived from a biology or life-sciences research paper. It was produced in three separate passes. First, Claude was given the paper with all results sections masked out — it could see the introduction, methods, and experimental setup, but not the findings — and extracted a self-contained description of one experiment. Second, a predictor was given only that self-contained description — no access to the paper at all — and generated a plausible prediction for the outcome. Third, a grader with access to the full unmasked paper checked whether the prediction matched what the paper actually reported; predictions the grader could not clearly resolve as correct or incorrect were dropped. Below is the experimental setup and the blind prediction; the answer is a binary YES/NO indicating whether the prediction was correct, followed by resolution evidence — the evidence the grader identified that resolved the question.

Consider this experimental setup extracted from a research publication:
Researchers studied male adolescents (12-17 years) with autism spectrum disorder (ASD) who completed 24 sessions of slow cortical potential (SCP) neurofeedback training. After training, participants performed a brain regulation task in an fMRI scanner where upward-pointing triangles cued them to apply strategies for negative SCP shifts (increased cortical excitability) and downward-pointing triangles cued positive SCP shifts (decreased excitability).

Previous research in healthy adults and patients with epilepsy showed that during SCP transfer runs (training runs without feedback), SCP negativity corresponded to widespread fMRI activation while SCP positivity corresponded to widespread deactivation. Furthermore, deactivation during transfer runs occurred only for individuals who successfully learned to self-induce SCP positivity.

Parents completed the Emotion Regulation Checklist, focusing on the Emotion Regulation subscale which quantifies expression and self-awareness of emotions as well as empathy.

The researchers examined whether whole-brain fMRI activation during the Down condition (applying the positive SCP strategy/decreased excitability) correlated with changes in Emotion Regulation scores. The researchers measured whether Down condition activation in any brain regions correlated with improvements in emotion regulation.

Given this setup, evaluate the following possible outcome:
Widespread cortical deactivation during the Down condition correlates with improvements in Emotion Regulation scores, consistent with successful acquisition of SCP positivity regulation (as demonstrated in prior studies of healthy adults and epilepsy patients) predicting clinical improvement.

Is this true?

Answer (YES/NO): NO